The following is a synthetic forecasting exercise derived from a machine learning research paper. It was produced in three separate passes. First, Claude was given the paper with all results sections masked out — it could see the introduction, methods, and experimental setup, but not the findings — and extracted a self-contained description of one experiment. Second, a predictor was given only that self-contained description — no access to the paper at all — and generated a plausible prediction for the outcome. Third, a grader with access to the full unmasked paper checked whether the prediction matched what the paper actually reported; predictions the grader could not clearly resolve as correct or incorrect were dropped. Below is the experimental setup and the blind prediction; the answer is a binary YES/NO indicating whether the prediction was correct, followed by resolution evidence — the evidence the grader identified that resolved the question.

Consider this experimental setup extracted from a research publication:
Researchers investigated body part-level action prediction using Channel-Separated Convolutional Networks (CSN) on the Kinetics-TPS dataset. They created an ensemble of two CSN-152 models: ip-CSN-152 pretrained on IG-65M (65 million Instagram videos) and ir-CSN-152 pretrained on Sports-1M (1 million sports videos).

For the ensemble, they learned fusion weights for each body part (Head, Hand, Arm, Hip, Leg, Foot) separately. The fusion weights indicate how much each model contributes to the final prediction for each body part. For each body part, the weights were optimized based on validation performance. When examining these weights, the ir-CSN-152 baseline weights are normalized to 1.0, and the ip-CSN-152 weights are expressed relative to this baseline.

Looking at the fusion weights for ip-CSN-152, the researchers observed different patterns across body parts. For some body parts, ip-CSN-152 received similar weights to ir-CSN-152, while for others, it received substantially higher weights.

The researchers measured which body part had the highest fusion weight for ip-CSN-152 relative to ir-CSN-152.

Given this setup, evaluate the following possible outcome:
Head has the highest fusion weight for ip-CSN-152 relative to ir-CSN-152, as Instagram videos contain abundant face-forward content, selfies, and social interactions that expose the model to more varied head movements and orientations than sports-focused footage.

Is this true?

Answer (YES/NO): NO